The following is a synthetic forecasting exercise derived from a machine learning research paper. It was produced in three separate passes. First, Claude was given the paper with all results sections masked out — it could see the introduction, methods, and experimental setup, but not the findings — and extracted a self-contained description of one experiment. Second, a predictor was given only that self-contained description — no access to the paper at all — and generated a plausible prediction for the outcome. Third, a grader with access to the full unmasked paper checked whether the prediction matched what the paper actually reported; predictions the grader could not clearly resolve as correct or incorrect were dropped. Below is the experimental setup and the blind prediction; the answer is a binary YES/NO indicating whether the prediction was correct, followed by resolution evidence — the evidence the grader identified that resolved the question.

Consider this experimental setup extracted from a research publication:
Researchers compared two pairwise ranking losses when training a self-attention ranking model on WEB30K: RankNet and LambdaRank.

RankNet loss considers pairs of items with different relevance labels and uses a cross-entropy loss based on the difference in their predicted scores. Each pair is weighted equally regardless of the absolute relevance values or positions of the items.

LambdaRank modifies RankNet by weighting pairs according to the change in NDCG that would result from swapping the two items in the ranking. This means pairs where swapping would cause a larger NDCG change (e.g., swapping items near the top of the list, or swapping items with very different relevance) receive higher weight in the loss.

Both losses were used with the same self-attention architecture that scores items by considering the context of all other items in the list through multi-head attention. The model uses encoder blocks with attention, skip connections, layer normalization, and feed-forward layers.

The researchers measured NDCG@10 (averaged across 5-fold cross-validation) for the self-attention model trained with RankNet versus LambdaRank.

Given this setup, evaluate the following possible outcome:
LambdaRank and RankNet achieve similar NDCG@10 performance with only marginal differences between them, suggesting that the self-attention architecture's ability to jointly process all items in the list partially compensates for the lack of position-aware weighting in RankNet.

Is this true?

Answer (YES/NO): NO